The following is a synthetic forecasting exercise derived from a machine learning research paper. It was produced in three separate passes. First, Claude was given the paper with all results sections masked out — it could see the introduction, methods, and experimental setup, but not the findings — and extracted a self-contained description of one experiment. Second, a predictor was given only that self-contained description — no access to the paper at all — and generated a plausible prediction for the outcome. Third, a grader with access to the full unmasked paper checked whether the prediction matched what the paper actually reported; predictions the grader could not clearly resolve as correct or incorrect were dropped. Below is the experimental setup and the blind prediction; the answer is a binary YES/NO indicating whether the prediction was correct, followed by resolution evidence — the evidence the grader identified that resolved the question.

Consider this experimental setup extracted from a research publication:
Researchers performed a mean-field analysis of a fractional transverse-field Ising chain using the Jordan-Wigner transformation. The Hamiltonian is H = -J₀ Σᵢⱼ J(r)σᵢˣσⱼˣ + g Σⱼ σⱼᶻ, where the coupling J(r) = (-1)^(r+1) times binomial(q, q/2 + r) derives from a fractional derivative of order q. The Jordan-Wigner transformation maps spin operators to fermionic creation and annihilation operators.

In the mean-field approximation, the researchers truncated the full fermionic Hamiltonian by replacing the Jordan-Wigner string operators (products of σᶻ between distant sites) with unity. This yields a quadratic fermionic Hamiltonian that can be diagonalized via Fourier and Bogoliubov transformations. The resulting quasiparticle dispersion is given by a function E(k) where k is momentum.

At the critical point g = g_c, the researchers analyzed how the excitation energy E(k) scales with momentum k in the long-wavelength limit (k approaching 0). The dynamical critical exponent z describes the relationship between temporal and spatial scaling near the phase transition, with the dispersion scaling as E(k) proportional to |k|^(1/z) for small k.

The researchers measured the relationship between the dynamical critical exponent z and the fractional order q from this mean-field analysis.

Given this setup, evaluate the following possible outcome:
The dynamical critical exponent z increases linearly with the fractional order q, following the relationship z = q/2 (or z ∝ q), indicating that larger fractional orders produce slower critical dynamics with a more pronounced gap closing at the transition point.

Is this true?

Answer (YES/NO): YES